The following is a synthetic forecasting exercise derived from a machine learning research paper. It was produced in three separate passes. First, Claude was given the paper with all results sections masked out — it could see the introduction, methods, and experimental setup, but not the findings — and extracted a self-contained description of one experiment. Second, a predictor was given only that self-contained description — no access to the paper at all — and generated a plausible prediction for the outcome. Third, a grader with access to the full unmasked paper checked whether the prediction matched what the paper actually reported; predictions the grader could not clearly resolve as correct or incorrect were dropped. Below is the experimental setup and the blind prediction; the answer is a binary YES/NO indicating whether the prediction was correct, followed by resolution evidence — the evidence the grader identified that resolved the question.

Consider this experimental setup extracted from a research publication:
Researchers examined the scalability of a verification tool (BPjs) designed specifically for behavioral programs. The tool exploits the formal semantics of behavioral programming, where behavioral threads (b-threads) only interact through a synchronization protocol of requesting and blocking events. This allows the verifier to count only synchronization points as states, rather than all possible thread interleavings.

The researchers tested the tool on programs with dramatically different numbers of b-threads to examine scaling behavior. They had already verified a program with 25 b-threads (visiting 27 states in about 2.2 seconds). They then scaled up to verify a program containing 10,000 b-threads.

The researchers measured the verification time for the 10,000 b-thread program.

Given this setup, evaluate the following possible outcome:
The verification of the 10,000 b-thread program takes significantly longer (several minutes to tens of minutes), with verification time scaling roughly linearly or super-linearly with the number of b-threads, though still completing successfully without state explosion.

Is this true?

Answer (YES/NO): NO